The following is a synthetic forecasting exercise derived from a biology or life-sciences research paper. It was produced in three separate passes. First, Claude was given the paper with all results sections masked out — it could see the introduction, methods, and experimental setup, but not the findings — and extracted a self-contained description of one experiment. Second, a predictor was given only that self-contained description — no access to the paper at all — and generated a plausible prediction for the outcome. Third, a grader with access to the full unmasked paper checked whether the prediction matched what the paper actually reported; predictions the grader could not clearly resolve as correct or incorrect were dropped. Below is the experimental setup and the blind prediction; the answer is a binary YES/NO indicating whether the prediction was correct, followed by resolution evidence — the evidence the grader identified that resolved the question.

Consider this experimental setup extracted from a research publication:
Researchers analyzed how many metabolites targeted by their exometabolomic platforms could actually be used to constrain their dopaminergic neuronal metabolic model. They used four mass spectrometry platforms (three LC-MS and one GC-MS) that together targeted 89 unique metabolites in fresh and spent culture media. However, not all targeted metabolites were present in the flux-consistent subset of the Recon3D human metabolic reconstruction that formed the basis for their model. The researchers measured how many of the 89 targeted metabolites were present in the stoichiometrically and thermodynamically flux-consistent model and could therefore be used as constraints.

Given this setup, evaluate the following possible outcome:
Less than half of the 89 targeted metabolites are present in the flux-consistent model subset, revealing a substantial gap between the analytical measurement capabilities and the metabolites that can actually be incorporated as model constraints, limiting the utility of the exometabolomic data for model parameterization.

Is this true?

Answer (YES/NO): NO